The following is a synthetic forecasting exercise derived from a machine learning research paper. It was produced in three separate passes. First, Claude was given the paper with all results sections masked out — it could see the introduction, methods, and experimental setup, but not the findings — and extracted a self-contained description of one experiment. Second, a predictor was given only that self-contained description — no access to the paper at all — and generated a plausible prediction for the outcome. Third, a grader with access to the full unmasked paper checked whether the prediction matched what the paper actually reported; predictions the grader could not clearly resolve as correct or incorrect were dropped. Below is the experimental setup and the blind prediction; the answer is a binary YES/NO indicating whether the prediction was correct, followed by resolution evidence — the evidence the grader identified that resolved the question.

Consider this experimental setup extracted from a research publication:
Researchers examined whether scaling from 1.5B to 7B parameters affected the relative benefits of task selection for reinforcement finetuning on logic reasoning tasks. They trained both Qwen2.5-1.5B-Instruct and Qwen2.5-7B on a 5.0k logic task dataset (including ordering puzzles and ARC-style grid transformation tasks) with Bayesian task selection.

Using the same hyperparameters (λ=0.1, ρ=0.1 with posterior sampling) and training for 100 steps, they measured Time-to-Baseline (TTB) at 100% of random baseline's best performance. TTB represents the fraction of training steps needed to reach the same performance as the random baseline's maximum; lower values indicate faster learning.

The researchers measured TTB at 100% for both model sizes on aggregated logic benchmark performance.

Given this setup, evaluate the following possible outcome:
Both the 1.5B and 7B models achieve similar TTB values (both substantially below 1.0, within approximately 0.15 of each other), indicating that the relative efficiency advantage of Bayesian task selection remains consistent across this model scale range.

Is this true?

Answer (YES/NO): NO